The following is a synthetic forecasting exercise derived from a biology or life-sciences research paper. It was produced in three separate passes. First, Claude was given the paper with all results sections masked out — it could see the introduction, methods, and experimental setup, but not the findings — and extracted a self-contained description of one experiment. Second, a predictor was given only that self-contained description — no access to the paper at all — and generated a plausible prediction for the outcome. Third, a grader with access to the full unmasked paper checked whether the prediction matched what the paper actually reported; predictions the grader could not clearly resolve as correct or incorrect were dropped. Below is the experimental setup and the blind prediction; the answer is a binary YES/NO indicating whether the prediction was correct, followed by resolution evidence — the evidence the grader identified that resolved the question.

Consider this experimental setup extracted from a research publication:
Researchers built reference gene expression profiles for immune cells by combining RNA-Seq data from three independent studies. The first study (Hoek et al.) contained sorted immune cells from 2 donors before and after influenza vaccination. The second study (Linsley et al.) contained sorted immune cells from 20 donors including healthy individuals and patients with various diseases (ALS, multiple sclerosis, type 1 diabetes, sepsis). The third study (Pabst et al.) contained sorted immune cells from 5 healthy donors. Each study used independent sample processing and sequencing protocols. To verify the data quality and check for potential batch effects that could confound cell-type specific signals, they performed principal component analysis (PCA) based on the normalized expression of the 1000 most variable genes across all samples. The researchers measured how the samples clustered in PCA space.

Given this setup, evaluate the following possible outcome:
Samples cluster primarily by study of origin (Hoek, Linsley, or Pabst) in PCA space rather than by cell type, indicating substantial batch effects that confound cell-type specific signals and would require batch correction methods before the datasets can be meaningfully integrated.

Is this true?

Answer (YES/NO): NO